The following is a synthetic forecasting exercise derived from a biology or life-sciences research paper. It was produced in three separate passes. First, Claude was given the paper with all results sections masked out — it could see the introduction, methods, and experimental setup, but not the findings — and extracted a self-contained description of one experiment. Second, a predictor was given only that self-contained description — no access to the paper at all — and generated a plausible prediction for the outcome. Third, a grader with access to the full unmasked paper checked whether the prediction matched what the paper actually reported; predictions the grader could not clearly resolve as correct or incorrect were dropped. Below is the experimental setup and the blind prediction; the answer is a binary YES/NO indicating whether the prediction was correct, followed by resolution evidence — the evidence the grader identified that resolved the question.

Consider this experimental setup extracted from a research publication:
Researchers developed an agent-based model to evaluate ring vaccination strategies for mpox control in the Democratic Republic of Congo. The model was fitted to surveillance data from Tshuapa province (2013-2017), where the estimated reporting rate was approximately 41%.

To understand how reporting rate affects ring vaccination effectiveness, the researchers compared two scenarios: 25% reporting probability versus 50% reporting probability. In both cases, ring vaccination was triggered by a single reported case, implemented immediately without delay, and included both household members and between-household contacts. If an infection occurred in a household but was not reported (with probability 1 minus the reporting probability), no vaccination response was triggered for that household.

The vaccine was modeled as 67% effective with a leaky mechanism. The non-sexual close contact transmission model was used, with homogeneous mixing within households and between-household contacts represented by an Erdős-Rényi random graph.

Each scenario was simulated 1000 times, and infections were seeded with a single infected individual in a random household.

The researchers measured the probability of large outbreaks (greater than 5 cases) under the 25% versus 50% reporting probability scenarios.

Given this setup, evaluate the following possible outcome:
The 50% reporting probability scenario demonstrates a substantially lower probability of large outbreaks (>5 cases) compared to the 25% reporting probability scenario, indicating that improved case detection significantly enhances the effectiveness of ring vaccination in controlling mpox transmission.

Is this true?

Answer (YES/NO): YES